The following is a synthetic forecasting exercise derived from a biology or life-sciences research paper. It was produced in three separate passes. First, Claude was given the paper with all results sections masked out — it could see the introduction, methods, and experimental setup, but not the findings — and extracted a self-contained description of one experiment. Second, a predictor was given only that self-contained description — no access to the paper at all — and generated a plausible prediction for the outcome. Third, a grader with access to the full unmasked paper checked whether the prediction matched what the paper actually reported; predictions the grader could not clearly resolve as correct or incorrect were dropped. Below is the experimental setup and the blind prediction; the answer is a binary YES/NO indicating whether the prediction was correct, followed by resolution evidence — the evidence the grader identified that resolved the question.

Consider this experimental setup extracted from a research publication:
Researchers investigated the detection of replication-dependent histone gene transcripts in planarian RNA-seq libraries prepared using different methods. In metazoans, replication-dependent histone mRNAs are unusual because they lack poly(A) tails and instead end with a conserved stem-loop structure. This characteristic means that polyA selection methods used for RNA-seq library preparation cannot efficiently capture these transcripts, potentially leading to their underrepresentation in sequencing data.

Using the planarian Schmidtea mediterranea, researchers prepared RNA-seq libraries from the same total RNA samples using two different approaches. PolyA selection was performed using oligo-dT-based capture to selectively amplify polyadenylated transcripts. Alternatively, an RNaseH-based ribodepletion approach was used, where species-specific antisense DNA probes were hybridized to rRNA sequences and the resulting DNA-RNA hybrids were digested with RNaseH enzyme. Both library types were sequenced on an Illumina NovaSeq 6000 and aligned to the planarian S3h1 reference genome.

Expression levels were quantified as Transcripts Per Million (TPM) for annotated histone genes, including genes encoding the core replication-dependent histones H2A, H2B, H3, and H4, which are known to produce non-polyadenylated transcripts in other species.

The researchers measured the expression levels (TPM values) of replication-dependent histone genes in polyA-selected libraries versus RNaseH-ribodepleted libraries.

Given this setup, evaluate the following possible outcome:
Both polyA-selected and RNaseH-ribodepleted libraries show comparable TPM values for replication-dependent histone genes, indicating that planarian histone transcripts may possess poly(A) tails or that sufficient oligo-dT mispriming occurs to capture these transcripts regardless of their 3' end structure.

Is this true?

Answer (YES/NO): NO